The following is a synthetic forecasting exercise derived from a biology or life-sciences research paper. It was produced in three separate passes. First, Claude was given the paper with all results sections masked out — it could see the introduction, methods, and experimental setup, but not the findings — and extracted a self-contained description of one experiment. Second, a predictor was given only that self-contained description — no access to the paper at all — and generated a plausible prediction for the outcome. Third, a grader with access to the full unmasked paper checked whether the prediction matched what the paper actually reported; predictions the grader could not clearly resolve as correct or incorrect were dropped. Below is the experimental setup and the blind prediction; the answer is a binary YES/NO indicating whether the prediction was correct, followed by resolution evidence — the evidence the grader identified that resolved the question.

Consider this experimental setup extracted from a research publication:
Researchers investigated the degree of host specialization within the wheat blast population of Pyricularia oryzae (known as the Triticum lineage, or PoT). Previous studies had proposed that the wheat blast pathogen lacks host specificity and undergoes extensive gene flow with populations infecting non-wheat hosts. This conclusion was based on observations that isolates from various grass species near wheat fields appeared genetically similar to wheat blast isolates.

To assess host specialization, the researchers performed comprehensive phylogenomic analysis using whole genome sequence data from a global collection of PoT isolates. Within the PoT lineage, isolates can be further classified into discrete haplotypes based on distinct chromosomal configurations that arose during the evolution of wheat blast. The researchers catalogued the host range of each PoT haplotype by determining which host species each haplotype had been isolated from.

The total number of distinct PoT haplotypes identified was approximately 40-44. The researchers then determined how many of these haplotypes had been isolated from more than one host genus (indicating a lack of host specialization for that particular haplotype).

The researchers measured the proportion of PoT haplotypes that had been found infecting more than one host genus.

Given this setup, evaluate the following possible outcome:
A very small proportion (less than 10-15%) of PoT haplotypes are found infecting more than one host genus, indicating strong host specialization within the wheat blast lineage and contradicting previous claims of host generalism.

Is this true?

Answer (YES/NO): YES